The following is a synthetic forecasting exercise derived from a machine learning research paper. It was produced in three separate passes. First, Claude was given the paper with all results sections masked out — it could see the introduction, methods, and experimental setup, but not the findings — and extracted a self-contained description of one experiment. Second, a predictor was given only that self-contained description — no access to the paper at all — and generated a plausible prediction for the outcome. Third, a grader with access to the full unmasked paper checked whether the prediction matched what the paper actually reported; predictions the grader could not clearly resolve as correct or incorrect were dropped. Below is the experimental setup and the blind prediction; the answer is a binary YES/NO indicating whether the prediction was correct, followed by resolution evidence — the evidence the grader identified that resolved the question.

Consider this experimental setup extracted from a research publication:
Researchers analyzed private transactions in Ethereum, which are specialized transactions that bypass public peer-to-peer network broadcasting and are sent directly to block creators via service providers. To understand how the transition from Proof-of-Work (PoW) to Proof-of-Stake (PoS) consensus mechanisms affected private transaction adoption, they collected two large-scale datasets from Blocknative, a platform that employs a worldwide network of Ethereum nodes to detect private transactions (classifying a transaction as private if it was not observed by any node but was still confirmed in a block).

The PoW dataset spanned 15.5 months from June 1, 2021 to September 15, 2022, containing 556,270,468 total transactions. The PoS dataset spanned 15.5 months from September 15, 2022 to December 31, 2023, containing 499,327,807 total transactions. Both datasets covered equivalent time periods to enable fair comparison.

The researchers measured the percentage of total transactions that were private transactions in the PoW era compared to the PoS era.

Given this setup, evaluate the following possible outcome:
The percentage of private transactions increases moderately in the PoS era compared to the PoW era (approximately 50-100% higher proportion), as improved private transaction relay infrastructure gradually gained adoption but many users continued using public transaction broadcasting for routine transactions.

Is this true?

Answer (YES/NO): NO